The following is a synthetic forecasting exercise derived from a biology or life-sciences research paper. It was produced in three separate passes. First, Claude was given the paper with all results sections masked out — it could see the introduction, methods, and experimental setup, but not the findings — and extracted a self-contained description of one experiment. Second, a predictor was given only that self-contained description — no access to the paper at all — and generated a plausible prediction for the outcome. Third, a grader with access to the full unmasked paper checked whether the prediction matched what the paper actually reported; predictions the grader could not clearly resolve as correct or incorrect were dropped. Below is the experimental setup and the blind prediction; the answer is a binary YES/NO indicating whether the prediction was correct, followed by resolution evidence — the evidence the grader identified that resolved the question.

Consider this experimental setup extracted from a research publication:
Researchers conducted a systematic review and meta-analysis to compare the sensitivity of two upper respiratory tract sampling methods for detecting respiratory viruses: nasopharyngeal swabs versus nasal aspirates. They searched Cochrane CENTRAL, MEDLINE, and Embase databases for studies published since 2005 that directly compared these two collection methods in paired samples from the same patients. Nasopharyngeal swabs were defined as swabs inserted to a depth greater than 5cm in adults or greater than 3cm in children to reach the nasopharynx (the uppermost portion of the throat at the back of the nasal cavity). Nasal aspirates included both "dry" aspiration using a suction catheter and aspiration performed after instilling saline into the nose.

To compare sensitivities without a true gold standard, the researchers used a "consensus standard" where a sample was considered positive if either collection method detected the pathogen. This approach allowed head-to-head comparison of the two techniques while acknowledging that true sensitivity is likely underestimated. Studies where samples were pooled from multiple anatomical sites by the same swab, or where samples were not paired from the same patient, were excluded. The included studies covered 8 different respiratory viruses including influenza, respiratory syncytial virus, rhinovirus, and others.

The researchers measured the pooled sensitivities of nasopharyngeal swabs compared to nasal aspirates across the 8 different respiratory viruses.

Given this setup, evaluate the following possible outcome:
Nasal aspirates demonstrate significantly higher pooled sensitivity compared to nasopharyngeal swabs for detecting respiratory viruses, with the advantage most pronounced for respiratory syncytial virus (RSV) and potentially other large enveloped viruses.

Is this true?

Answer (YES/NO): NO